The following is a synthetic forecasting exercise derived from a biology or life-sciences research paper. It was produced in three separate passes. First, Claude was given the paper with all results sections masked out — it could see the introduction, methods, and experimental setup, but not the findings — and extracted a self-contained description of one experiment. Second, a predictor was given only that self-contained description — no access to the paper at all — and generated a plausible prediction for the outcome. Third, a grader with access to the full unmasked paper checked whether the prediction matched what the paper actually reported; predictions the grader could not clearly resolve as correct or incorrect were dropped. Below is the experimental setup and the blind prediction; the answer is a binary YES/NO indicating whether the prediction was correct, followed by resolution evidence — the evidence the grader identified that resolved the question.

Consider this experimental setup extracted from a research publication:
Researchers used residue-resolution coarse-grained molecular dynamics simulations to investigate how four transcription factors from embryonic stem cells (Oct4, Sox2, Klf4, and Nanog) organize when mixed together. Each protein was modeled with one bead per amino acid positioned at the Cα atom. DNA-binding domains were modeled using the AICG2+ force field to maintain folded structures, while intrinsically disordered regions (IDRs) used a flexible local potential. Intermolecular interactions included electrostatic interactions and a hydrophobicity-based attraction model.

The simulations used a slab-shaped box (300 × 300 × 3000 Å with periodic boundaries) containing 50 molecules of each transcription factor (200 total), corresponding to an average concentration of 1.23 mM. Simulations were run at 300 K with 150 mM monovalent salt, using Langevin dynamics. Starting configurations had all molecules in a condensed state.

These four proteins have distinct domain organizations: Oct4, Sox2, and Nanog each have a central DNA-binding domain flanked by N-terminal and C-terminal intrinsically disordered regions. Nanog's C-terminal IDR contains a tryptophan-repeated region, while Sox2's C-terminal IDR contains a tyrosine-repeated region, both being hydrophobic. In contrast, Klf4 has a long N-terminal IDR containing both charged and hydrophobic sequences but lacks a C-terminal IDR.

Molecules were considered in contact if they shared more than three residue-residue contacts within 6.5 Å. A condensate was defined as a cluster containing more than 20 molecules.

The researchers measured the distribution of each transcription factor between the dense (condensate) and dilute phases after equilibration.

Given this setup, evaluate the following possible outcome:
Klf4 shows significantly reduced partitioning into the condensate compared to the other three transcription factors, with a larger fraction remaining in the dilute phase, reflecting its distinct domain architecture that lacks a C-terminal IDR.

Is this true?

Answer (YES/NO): NO